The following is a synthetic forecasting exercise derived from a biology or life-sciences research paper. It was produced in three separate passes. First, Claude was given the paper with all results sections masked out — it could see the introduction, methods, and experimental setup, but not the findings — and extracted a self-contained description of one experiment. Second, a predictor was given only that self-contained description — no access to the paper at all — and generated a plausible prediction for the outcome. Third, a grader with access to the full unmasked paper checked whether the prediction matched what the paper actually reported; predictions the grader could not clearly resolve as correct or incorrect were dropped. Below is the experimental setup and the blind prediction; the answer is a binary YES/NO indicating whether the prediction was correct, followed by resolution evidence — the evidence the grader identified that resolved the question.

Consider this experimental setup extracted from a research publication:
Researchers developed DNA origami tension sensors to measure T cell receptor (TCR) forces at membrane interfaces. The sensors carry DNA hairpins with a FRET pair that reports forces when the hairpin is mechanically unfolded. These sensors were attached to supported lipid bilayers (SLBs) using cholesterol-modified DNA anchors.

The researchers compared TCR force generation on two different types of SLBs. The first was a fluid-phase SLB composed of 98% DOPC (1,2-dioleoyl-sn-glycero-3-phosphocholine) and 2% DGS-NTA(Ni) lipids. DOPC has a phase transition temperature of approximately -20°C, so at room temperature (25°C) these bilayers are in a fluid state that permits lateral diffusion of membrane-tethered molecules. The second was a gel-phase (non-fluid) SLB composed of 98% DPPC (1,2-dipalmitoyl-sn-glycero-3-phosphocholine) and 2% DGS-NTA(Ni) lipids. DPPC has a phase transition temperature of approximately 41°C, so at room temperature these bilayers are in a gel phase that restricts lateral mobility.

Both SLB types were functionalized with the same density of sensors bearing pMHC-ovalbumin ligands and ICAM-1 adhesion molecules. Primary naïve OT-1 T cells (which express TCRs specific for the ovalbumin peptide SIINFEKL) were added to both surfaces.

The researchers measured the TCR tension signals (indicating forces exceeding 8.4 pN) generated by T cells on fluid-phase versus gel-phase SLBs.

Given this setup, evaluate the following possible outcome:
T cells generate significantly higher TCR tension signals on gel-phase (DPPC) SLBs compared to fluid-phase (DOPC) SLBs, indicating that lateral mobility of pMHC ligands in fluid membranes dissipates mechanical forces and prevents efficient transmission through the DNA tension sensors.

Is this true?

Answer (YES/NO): YES